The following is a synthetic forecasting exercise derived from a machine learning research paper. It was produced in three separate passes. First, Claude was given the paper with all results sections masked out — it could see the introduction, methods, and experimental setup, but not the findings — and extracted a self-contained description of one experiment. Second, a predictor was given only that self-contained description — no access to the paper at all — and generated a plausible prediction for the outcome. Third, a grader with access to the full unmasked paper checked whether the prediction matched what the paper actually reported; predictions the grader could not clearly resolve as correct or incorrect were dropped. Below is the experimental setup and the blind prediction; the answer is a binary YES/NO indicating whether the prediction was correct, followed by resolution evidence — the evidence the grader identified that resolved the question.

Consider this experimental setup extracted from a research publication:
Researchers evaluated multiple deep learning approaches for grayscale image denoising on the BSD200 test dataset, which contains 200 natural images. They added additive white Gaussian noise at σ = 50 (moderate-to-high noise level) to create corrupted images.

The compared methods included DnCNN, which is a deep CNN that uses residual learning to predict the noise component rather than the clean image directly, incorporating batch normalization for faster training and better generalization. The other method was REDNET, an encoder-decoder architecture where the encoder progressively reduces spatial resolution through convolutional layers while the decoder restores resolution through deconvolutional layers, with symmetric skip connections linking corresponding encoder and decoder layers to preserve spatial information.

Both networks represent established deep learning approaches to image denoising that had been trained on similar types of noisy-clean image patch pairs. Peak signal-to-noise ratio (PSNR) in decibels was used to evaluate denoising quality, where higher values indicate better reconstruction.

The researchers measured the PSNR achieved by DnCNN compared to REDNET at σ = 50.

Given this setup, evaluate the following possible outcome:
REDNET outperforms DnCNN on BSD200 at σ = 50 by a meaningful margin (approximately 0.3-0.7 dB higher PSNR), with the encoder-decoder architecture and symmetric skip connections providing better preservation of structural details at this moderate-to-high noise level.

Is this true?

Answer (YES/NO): YES